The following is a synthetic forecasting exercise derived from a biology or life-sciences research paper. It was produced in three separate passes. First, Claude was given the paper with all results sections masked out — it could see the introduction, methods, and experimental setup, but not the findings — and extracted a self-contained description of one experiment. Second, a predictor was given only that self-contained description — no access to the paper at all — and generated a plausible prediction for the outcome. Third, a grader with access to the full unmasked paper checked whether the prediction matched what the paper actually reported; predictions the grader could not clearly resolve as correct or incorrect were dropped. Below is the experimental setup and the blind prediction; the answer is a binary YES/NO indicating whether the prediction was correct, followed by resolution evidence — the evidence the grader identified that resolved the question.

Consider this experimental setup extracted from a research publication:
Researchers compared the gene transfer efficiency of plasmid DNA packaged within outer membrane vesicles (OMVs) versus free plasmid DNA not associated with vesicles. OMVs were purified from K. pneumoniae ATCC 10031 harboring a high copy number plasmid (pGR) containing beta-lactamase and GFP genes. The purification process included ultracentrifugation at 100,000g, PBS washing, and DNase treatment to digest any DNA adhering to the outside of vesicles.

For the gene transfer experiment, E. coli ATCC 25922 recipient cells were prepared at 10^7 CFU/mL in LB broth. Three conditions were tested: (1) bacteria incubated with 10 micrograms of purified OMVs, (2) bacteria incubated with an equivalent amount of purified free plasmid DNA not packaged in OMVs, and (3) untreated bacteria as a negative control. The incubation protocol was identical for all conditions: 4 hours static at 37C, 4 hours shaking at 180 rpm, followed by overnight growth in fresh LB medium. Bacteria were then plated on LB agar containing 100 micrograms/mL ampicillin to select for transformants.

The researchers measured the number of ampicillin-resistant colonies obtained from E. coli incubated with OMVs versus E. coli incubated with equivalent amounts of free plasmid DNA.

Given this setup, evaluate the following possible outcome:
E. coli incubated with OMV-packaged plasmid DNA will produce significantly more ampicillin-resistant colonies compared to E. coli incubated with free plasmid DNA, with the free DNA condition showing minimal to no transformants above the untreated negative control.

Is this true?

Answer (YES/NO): YES